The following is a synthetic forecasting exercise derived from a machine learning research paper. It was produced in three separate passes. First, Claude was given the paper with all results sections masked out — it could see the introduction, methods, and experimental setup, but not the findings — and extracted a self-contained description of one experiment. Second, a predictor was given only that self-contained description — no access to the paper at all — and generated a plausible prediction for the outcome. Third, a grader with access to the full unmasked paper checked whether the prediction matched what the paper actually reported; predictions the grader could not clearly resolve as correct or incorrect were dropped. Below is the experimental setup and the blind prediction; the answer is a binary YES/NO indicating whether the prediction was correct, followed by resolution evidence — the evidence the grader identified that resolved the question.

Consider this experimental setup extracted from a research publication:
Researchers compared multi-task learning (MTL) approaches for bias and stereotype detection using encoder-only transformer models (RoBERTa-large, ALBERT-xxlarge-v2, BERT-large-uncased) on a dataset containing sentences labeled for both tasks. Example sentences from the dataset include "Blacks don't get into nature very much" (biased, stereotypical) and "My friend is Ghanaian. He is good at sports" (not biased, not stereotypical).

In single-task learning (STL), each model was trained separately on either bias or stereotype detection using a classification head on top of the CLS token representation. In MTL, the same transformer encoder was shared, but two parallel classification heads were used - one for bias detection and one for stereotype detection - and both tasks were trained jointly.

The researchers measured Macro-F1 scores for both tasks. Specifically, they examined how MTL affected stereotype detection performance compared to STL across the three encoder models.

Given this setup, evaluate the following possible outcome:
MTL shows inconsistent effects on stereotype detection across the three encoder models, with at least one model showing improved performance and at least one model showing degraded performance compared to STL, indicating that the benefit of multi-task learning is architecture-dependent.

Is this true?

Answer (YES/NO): YES